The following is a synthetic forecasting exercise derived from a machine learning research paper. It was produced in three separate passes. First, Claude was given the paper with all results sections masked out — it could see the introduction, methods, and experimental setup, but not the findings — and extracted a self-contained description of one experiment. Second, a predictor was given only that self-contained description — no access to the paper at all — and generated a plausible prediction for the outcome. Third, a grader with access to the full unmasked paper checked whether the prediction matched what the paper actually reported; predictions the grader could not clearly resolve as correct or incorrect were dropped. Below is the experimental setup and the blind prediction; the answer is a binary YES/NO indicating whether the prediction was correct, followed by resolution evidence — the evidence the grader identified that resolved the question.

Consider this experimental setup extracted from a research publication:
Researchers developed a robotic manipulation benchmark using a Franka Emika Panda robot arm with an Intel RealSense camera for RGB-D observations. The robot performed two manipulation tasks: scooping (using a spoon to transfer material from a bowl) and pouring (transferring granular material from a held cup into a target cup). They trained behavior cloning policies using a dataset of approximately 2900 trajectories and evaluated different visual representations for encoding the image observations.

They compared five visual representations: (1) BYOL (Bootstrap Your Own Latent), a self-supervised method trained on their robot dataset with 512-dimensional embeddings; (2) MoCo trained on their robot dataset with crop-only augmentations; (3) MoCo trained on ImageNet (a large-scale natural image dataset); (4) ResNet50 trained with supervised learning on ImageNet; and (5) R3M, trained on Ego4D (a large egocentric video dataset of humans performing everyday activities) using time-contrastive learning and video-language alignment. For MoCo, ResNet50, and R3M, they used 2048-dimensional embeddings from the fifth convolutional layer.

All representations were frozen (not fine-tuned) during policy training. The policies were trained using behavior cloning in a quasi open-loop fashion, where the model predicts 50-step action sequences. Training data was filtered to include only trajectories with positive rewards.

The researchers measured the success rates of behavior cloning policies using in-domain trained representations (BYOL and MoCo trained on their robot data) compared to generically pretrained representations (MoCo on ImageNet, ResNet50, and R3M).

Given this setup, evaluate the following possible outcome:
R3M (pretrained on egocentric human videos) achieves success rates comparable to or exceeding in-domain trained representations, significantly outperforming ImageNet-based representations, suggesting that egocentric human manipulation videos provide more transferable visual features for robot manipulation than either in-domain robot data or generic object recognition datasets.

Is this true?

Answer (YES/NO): NO